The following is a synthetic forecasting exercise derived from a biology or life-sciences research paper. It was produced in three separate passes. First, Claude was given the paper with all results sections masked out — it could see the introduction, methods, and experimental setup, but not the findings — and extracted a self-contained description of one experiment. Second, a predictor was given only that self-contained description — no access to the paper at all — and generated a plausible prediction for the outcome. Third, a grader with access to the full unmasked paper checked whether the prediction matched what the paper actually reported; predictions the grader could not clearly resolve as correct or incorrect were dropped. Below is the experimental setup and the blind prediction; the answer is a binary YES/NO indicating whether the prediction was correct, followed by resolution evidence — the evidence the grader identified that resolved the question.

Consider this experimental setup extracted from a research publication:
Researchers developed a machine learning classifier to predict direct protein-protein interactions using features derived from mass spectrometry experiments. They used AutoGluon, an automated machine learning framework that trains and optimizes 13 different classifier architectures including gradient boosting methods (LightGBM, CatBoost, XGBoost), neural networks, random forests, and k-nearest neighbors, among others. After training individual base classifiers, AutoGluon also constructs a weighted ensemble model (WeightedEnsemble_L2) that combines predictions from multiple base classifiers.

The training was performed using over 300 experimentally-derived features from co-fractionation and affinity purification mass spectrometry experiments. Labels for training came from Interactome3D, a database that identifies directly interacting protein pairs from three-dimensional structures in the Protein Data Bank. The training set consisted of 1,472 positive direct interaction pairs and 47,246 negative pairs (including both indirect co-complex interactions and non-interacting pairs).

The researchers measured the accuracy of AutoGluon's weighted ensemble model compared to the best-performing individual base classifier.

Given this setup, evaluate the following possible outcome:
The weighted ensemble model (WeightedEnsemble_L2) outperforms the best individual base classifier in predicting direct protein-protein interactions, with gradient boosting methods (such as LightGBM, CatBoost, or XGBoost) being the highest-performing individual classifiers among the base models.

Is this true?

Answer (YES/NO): NO